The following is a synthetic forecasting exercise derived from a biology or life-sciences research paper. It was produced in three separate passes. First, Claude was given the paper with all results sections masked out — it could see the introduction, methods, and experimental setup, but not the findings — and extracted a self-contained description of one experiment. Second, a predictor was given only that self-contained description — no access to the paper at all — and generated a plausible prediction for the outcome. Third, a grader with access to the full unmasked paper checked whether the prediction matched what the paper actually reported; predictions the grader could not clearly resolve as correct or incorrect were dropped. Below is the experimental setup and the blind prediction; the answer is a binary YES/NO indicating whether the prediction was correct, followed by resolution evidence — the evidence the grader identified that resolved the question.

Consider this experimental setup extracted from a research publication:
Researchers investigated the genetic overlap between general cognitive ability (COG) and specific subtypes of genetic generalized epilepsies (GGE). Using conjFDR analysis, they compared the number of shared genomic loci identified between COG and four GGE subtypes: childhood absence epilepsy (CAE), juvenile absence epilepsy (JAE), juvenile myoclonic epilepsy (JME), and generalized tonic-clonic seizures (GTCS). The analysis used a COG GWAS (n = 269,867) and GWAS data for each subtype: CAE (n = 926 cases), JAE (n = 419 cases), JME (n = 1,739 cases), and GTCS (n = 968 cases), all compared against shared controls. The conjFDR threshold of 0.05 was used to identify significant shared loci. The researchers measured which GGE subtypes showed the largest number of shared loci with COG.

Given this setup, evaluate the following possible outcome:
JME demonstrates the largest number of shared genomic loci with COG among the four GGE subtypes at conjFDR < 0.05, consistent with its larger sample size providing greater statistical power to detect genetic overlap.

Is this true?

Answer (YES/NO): YES